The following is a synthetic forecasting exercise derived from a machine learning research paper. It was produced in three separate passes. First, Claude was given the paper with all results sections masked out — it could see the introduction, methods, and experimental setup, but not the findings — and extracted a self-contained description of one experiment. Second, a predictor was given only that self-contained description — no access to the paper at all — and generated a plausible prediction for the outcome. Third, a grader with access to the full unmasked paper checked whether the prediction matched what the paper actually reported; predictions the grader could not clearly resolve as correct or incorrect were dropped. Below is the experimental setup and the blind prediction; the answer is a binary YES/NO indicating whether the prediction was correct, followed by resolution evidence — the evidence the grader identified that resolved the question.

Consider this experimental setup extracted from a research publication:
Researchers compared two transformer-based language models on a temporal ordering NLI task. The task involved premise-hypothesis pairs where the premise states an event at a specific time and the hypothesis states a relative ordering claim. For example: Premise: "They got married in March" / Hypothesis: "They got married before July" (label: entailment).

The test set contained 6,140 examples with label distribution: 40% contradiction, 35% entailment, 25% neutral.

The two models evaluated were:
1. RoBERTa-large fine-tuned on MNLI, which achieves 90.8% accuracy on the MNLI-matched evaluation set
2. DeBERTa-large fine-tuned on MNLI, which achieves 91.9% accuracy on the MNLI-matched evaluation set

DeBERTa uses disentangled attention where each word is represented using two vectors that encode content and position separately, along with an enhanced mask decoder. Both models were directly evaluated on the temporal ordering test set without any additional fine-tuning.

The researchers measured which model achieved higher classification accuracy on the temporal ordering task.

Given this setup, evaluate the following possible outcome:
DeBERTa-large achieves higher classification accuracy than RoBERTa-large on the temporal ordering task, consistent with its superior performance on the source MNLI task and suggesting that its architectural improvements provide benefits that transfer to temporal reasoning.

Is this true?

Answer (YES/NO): NO